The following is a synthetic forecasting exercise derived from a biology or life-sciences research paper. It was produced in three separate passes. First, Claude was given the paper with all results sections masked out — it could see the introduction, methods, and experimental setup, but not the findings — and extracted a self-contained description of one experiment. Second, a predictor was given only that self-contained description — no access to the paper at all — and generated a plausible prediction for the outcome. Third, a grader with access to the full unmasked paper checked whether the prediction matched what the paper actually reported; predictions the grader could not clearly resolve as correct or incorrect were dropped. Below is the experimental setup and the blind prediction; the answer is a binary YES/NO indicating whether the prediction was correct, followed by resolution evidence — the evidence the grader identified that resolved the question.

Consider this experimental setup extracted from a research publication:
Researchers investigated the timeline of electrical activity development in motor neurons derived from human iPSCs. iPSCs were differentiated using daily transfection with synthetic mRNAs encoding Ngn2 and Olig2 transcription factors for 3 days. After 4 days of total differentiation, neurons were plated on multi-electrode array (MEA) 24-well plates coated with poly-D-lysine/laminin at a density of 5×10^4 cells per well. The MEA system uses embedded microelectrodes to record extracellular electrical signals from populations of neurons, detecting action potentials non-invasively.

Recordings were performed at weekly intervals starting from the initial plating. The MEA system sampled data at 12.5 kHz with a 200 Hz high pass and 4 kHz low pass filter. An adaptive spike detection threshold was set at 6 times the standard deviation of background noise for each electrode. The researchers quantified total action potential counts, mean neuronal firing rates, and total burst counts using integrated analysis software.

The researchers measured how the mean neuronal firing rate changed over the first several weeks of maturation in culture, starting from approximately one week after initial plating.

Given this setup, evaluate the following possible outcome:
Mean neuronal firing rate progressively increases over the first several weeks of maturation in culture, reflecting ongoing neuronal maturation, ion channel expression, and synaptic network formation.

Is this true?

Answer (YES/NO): YES